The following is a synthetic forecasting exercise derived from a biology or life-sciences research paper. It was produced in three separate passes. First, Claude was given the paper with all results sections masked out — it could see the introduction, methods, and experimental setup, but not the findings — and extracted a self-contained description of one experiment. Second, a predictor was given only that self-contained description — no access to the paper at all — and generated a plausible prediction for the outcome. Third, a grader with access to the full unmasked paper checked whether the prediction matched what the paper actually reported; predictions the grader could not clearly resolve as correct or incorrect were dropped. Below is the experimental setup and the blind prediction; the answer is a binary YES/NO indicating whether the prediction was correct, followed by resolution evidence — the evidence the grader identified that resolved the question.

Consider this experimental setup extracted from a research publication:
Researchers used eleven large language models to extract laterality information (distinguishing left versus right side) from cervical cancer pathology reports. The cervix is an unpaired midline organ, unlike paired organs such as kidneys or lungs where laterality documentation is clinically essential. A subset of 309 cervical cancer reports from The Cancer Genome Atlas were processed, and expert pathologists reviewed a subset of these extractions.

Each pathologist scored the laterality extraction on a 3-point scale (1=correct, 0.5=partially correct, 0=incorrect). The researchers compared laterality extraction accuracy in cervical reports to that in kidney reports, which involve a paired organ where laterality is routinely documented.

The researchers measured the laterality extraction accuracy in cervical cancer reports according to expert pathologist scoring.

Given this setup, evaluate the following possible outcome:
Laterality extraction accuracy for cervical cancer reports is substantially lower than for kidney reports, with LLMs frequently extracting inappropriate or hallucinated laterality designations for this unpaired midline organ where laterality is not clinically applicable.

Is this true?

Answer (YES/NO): YES